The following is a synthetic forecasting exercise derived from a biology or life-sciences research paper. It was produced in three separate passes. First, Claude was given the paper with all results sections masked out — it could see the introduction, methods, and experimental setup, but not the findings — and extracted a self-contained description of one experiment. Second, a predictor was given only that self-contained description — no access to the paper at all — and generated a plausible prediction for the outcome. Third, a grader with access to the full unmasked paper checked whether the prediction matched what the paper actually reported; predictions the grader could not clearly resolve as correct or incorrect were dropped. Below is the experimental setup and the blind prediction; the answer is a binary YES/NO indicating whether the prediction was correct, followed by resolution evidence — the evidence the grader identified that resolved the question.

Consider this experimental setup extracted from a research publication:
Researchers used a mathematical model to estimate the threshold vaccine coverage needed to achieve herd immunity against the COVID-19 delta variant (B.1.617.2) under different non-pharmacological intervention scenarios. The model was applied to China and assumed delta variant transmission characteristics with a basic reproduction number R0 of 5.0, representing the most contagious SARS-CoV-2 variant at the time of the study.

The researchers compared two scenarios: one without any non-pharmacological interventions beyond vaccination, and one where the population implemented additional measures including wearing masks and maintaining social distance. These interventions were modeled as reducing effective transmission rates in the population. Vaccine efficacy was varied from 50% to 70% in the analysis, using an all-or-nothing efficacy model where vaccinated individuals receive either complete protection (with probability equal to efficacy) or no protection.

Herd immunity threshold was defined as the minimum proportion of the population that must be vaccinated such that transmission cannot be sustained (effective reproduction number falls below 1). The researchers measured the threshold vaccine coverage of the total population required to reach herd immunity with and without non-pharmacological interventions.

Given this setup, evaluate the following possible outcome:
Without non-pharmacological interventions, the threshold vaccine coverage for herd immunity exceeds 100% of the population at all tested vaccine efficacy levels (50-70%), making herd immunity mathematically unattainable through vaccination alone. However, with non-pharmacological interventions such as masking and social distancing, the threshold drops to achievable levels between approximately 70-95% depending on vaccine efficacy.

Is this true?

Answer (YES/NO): NO